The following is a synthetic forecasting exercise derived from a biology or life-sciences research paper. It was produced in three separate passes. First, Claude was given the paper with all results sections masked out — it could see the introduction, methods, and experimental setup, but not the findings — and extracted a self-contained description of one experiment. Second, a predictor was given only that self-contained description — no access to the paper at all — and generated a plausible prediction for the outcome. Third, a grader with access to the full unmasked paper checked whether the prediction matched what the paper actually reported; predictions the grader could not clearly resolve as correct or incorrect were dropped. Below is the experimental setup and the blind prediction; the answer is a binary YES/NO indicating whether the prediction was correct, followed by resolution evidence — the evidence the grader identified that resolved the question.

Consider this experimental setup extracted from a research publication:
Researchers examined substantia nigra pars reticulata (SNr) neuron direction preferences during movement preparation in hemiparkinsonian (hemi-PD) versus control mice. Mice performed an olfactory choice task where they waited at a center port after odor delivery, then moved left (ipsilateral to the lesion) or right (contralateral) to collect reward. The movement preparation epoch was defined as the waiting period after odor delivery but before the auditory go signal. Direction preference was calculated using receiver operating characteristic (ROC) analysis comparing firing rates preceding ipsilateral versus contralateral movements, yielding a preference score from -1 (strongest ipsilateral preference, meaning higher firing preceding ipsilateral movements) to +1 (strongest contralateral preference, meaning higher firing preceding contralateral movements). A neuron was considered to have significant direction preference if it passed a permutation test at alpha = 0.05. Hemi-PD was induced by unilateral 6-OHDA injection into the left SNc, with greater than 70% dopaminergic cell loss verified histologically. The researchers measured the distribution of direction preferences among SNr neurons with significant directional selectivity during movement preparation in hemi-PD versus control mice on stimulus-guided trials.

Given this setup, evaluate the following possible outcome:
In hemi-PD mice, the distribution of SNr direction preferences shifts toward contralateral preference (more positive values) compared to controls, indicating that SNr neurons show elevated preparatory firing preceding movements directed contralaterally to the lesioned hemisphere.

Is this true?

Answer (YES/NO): NO